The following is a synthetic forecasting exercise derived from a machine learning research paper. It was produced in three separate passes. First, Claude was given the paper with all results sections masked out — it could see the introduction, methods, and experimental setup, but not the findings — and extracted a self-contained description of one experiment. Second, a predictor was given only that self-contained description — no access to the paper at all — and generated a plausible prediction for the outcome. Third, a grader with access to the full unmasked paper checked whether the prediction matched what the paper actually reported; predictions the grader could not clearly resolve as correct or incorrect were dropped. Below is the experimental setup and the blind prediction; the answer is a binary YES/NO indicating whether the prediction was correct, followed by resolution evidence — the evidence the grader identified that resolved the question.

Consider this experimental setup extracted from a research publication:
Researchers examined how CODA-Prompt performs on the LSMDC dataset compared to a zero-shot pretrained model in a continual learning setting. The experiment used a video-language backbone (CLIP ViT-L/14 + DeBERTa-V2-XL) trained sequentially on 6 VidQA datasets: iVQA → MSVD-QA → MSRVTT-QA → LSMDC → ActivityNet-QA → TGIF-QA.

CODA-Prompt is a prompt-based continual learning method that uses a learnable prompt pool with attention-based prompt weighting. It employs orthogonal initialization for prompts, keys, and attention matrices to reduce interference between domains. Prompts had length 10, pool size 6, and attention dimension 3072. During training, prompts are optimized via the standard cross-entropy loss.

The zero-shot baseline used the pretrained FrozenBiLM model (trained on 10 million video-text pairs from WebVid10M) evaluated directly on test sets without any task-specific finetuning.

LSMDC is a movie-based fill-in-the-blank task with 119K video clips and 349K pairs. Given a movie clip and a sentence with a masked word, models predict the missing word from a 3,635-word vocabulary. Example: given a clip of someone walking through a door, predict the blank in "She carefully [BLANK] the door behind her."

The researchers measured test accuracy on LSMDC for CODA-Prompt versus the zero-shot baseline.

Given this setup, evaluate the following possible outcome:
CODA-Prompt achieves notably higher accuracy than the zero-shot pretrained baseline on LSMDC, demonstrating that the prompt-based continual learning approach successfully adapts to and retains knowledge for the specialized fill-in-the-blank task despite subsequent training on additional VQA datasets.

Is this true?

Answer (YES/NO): NO